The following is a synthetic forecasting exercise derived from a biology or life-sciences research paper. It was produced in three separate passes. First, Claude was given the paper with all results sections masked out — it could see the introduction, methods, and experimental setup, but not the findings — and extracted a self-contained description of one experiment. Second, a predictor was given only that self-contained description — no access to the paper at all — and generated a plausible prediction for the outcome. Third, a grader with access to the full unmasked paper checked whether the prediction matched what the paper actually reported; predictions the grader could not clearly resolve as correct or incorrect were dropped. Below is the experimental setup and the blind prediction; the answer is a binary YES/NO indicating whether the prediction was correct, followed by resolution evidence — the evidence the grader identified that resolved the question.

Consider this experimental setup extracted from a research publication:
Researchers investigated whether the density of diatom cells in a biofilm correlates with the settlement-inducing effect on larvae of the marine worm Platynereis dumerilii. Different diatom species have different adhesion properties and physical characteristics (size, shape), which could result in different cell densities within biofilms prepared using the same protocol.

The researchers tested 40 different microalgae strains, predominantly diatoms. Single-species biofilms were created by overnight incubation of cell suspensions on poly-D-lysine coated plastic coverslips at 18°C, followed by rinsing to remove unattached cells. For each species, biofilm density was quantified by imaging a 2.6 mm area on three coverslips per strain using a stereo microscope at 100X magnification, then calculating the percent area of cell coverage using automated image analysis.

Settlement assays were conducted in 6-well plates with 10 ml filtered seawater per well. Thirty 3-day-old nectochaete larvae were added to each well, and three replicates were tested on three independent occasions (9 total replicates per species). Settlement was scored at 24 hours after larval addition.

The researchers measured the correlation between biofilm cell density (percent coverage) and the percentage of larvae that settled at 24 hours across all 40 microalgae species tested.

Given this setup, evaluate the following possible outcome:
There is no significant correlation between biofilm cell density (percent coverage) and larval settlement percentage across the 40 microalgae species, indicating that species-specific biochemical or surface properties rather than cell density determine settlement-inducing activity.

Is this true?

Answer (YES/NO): NO